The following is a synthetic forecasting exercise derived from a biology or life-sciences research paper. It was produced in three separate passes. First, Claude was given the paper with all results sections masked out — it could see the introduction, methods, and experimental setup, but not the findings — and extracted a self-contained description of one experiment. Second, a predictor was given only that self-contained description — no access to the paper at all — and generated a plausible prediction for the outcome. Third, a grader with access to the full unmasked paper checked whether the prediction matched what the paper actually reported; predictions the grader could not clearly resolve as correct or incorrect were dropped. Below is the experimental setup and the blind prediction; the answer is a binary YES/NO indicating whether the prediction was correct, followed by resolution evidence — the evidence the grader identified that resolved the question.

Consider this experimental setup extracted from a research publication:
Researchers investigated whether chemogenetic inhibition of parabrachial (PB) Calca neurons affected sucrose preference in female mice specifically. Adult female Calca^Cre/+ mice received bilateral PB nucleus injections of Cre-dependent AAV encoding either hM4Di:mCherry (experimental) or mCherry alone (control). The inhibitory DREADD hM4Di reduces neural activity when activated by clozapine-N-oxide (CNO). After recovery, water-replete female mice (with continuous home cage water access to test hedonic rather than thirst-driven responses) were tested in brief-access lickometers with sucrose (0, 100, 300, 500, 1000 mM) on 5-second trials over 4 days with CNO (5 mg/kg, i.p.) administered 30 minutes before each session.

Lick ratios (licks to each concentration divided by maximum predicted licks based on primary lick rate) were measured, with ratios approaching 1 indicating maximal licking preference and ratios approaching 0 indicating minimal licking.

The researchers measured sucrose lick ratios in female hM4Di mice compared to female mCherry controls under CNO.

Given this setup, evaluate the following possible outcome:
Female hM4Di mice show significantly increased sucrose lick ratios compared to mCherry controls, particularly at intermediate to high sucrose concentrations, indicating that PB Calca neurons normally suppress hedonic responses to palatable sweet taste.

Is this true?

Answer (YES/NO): NO